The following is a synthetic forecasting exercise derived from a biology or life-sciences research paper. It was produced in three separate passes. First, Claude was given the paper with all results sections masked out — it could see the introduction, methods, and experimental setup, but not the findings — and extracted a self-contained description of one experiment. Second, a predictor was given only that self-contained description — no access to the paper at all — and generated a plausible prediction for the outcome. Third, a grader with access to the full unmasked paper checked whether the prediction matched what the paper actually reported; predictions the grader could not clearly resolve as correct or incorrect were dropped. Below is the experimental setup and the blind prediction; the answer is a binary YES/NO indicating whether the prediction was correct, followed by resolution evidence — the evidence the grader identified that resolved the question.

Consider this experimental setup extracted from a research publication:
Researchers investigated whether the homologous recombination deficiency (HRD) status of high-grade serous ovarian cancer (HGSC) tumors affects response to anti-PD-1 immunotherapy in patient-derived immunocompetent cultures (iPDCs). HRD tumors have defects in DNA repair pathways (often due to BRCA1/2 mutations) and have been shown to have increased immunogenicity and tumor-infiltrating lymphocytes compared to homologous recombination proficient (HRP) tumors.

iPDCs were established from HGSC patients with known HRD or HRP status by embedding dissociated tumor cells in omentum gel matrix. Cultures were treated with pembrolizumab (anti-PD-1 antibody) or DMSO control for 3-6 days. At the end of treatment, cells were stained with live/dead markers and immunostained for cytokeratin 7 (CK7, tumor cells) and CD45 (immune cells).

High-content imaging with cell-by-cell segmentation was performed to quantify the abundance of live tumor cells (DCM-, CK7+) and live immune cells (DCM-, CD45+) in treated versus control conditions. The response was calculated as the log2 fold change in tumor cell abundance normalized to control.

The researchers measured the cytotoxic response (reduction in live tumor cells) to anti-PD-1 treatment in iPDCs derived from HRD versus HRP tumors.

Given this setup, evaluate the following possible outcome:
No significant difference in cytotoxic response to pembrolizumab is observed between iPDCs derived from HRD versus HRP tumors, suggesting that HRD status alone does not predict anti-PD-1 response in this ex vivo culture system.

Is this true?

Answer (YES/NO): NO